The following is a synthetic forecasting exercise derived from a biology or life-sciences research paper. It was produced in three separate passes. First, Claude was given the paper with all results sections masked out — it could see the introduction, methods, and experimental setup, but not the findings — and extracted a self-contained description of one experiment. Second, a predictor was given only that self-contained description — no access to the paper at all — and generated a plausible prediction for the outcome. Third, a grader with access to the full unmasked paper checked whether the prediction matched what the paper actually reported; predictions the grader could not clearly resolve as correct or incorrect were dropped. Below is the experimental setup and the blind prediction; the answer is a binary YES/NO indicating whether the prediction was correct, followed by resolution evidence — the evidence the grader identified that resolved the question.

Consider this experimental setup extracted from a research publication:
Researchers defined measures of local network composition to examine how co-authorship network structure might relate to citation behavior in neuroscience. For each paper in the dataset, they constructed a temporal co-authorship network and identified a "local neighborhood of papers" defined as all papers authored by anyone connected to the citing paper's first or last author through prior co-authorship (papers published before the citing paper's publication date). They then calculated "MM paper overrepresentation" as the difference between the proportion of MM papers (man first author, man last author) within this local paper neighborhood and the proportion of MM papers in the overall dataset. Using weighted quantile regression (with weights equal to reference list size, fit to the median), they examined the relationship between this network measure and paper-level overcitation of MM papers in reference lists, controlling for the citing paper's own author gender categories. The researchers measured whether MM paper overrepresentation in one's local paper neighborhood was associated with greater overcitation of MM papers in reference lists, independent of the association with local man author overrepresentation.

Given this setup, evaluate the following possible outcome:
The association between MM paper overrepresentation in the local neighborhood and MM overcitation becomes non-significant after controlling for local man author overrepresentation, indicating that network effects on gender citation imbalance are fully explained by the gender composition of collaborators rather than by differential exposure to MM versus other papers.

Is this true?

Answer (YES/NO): NO